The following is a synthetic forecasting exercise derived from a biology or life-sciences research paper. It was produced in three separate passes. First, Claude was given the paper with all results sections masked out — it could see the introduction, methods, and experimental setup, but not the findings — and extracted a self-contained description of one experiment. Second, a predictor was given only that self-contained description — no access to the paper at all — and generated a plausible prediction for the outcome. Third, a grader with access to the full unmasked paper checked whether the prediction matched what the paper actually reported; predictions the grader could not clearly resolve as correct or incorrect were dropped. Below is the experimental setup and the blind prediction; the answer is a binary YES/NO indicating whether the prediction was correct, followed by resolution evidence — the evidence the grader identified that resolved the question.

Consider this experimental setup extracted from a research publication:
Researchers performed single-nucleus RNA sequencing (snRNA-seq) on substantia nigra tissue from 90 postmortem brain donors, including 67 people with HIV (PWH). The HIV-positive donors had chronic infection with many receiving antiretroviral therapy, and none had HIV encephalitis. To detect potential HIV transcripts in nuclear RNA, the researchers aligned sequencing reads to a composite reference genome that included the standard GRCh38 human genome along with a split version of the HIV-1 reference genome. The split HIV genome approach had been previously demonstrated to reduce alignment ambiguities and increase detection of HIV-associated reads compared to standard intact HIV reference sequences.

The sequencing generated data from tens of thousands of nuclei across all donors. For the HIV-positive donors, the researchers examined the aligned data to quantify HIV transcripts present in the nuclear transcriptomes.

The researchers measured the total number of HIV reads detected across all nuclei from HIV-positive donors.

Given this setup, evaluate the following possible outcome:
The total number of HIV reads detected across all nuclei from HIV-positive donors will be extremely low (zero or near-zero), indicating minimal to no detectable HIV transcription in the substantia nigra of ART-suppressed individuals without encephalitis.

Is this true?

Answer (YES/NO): YES